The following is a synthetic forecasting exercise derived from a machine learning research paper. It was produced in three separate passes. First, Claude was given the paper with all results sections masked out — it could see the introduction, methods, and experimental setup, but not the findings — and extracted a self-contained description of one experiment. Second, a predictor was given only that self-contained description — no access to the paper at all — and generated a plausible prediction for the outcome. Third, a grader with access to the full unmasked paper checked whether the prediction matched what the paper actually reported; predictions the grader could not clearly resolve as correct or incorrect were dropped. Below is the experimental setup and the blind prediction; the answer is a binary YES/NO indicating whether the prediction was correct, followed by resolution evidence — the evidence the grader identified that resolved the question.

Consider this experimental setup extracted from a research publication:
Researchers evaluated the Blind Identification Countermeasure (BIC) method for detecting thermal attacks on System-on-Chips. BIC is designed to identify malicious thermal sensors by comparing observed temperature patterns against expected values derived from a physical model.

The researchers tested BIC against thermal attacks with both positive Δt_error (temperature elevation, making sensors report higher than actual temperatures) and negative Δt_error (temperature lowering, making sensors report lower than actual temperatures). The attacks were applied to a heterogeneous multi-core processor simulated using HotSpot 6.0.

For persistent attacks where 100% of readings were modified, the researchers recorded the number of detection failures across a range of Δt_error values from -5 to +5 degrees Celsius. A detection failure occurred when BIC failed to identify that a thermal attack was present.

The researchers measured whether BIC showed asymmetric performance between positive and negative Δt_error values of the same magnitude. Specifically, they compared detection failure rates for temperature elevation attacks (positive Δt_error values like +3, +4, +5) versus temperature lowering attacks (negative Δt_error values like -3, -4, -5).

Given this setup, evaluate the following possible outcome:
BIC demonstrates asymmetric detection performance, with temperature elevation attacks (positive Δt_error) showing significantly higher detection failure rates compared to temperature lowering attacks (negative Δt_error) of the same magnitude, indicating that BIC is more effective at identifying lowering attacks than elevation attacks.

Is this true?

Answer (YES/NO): YES